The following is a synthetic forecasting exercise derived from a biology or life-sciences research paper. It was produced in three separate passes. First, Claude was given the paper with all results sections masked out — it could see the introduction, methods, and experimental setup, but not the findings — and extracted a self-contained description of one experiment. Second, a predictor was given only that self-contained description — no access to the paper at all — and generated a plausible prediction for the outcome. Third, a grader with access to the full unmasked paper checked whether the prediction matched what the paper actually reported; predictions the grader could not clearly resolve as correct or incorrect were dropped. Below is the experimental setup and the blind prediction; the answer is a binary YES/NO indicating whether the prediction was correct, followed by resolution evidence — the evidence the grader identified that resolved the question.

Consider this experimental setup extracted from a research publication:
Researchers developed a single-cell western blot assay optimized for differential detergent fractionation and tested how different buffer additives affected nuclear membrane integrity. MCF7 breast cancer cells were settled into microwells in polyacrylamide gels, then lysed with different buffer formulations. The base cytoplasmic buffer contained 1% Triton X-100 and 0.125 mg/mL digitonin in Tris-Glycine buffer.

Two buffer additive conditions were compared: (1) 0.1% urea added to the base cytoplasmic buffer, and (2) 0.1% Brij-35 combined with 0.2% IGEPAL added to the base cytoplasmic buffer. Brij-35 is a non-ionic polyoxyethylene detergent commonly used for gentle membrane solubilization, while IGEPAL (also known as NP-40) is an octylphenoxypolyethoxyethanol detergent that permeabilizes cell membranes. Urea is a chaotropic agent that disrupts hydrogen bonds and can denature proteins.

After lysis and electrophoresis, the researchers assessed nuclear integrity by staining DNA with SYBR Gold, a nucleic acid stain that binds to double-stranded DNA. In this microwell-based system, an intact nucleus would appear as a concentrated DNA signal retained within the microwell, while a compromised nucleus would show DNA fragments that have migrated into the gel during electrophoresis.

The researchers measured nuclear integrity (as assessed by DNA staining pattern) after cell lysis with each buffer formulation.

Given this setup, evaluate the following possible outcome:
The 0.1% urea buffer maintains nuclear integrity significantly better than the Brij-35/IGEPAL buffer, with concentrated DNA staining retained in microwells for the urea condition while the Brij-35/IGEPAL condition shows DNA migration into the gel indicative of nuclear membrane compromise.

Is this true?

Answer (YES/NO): NO